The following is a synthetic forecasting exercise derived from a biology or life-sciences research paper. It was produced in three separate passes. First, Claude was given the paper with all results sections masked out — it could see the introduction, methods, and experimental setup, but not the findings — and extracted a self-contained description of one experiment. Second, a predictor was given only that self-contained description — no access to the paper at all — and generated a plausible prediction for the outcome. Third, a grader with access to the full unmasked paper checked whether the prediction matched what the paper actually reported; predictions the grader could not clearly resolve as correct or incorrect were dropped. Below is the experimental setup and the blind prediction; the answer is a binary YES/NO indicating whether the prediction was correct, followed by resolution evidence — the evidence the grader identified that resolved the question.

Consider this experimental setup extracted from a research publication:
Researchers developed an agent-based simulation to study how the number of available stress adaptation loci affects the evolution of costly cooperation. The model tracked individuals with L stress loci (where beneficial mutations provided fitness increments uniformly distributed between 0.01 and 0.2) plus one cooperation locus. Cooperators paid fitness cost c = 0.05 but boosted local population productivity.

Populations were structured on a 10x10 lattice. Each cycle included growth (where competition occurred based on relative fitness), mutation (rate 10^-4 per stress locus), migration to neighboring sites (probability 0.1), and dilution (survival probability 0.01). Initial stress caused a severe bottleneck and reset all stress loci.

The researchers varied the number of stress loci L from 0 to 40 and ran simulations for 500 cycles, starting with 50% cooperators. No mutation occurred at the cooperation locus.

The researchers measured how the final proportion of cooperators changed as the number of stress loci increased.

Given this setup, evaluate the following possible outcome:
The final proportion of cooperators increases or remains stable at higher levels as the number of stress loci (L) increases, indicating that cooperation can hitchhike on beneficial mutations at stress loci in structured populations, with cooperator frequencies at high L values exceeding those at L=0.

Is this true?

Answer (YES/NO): YES